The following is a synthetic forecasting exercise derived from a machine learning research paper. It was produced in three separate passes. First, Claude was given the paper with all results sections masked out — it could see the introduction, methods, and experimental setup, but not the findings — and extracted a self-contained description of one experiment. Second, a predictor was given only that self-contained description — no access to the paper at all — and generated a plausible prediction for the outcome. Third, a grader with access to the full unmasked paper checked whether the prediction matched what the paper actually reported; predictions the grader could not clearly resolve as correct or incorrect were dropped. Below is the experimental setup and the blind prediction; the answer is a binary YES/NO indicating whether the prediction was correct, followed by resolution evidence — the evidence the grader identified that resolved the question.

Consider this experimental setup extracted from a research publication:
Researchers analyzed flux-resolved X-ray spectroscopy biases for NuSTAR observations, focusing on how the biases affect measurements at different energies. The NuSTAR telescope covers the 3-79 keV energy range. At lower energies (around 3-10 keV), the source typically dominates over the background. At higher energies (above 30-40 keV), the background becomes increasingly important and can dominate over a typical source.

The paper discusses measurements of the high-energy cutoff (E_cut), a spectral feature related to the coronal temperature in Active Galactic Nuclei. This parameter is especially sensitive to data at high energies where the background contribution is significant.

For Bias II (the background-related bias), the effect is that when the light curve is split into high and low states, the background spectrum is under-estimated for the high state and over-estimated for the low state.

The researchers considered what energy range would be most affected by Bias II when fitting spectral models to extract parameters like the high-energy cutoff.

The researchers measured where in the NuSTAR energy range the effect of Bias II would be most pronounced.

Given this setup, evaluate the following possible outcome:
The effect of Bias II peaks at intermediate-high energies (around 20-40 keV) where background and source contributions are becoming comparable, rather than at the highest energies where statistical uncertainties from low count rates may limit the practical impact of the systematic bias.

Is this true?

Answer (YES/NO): NO